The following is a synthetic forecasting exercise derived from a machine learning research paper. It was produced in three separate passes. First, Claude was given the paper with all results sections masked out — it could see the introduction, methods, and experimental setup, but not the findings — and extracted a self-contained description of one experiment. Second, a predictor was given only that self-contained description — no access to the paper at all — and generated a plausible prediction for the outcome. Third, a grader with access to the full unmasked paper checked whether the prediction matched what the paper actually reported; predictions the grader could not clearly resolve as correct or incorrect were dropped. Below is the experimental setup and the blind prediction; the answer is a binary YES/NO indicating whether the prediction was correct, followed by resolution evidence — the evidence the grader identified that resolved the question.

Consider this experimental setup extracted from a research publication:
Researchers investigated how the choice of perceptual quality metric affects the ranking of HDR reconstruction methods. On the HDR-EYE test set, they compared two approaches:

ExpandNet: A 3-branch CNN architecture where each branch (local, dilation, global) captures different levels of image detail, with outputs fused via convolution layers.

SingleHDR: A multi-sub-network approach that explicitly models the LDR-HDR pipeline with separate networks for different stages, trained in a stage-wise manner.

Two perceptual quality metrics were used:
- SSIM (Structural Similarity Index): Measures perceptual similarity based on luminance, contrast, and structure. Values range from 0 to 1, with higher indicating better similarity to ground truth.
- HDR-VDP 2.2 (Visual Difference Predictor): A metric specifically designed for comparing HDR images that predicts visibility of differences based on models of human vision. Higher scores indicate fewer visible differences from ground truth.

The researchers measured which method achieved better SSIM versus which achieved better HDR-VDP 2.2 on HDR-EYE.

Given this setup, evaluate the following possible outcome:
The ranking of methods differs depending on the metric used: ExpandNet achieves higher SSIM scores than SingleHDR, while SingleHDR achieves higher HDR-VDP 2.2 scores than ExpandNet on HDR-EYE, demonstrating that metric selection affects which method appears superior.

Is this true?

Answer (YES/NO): YES